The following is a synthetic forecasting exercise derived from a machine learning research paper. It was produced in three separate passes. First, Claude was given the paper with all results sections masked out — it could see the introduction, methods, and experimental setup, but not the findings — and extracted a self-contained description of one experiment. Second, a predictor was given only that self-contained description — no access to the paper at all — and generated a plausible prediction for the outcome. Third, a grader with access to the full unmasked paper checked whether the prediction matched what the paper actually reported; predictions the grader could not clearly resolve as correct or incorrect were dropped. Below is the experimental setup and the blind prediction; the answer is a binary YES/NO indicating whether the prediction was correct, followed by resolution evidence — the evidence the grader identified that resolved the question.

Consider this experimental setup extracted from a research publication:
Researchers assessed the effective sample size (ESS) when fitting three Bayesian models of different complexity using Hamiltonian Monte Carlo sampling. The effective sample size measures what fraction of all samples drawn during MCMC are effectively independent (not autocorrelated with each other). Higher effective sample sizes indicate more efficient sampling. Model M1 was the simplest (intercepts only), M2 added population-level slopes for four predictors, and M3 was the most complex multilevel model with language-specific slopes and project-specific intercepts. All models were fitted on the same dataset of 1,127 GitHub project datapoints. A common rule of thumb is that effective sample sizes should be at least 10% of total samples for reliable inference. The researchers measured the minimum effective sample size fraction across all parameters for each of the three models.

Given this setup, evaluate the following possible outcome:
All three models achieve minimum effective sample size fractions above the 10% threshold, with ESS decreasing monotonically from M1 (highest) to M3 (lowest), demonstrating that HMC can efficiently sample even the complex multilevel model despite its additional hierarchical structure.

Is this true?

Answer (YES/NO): NO